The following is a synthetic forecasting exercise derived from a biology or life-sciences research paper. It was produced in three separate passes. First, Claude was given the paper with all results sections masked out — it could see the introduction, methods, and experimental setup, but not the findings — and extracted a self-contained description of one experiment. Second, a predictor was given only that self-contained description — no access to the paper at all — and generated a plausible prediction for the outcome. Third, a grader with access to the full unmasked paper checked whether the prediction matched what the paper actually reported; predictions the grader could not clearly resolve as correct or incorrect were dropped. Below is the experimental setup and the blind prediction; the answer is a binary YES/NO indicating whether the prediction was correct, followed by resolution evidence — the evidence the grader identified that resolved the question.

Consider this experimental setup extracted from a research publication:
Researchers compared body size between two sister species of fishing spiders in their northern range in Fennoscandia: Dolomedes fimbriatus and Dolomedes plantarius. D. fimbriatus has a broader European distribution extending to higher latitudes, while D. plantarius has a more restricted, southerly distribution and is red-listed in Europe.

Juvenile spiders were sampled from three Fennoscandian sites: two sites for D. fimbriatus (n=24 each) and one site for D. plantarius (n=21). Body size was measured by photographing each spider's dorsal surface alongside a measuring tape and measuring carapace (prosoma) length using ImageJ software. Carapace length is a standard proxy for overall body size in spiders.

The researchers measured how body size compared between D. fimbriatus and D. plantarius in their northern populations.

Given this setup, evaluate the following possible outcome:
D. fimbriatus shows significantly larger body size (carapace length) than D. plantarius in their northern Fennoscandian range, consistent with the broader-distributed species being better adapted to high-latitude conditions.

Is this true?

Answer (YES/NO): NO